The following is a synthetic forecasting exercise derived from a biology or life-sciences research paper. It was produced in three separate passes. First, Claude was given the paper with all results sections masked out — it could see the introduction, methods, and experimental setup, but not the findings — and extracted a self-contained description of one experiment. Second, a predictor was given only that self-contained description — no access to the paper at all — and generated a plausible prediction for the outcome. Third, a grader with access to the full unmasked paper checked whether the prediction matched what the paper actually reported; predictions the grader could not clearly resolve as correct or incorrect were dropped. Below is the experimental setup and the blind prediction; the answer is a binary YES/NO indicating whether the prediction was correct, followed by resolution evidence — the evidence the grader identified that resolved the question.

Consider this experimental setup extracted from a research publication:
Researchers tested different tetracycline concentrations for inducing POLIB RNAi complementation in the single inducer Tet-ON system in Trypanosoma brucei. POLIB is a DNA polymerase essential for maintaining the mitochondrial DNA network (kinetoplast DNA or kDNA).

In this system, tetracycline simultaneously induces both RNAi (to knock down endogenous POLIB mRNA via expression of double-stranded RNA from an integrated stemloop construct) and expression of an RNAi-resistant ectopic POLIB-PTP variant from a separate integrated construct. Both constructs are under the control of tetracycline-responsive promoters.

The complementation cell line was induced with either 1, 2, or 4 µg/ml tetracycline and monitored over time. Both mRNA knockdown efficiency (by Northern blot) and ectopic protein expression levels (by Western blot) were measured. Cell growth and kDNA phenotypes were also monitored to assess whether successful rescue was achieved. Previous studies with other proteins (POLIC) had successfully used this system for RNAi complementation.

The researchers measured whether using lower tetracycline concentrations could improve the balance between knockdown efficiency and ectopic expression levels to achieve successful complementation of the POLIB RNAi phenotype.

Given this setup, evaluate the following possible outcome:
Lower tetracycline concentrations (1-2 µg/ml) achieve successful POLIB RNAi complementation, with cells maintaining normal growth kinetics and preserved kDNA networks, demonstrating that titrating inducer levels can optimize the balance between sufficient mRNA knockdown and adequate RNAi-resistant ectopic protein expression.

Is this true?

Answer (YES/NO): NO